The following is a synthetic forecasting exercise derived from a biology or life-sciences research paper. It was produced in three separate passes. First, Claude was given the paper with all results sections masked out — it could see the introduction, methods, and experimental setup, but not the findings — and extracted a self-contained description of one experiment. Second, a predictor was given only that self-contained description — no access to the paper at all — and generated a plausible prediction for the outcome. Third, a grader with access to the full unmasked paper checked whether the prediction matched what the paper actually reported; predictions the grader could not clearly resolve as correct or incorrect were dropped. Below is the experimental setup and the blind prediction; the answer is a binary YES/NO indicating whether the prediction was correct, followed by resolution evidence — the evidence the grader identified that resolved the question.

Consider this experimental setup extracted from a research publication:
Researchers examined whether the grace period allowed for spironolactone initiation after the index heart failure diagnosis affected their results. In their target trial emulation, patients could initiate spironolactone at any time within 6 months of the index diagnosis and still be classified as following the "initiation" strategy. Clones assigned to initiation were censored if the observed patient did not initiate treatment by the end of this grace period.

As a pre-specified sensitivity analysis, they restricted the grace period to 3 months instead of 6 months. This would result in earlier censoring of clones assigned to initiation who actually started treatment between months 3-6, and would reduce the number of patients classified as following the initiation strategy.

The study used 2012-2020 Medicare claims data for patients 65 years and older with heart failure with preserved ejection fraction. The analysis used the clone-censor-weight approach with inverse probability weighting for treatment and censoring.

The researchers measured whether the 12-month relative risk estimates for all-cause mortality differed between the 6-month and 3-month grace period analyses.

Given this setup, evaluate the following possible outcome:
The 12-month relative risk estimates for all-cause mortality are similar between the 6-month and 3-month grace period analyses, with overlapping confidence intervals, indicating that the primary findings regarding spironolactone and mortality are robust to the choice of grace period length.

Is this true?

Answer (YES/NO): YES